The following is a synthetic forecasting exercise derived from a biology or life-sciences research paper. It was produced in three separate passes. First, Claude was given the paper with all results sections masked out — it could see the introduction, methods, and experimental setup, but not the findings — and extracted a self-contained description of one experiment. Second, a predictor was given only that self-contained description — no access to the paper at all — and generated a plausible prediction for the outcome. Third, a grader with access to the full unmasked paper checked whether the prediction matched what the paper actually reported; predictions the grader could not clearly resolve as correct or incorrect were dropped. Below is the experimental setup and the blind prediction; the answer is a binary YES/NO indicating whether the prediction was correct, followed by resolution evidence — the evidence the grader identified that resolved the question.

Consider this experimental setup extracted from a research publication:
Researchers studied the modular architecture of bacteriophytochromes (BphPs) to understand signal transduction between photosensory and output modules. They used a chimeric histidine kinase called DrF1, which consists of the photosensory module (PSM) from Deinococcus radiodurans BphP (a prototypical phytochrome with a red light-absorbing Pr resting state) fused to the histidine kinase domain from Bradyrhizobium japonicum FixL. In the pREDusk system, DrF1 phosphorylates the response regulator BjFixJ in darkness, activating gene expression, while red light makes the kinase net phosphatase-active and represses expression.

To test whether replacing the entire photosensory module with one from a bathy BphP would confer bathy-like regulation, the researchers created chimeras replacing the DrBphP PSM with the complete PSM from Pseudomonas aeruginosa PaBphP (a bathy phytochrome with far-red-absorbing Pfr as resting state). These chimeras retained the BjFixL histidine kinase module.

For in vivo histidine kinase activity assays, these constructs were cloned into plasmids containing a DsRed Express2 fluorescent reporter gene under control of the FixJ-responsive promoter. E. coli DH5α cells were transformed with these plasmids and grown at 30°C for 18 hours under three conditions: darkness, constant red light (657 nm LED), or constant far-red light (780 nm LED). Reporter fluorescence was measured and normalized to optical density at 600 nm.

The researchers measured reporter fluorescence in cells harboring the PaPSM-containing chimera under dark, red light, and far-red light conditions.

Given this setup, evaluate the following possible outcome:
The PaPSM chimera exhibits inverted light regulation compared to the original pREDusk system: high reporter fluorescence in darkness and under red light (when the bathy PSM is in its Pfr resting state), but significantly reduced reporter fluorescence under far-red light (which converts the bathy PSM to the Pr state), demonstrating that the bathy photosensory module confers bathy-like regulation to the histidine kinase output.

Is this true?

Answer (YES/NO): NO